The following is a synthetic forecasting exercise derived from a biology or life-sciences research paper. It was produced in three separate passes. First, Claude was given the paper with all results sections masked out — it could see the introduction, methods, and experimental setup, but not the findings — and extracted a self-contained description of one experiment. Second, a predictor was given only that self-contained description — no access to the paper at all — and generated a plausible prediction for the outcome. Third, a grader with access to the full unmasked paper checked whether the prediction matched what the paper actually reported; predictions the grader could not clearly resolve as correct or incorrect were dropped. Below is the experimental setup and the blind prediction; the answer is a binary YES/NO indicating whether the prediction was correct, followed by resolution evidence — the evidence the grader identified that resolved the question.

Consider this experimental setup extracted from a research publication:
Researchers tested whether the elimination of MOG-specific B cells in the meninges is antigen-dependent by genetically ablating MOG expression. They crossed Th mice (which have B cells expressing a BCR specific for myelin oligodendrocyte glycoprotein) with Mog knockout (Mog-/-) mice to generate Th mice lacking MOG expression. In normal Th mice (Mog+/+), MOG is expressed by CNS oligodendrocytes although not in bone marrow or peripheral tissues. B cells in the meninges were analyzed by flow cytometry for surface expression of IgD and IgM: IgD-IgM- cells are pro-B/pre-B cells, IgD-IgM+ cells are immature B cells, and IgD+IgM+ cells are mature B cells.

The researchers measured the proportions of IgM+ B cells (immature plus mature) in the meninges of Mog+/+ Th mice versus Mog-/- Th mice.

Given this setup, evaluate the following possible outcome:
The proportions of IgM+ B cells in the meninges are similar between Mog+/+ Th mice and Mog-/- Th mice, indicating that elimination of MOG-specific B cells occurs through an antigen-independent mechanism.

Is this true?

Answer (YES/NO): NO